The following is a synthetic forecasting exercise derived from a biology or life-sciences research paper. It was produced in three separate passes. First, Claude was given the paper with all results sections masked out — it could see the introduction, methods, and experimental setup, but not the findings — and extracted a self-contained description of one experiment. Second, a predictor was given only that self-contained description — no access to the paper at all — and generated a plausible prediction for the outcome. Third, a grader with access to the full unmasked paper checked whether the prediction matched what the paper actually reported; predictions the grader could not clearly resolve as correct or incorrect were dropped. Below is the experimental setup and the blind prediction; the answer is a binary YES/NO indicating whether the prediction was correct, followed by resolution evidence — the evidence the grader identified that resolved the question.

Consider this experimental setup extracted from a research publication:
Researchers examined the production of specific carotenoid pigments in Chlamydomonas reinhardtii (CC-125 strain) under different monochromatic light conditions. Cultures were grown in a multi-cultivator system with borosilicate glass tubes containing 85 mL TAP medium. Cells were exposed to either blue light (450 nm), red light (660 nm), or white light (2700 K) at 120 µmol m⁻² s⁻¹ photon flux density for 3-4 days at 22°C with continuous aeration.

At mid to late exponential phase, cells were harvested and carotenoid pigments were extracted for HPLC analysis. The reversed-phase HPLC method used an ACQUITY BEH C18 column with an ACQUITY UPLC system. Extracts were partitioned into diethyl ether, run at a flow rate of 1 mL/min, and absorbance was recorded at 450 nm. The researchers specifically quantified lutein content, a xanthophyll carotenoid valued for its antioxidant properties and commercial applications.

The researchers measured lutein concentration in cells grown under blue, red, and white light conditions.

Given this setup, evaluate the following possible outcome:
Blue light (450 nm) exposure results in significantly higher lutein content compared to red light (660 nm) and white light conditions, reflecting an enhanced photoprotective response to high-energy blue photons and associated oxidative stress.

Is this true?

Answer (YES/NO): NO